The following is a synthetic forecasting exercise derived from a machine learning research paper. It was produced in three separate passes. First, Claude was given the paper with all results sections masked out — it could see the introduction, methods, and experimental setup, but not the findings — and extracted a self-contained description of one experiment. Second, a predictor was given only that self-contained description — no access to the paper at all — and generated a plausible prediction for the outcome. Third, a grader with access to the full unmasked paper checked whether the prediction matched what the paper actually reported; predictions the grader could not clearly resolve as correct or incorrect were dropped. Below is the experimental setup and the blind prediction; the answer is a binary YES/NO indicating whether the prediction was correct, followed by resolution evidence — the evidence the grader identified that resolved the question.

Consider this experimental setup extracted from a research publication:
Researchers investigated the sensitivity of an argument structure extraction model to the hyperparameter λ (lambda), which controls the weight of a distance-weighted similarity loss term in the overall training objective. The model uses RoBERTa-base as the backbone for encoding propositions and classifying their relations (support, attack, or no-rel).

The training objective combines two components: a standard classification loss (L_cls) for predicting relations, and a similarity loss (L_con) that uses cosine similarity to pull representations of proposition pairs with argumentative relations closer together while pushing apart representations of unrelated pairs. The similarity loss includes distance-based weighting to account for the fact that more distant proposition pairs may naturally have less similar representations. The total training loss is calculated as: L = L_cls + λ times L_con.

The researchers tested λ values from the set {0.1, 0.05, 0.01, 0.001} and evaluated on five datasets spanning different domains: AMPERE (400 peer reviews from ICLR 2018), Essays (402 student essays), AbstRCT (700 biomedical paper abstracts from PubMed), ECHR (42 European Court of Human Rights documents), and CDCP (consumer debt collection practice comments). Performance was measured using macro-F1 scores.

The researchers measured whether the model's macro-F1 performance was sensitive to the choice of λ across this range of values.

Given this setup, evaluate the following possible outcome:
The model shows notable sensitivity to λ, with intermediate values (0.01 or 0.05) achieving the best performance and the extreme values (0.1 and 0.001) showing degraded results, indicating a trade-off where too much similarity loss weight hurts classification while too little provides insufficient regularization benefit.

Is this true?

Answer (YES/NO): NO